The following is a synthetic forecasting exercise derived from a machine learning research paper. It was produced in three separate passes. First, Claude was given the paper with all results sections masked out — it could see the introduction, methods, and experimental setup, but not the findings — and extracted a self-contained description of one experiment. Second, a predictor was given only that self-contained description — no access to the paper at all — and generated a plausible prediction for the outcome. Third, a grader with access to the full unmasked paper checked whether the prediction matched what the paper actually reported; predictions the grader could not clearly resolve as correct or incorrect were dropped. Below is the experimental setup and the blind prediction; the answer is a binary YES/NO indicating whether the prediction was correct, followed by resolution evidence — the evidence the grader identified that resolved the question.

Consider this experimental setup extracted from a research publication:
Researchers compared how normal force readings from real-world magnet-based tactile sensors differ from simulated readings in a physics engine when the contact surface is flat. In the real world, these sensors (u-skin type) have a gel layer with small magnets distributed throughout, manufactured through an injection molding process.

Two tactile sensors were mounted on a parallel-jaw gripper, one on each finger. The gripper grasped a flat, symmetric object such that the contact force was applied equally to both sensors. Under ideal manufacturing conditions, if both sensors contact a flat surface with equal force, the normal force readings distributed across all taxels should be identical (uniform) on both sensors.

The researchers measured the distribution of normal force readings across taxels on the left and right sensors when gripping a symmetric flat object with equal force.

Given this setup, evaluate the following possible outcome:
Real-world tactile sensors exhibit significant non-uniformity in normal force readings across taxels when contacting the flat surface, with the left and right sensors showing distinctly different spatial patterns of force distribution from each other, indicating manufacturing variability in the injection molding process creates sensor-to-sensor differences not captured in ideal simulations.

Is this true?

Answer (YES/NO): YES